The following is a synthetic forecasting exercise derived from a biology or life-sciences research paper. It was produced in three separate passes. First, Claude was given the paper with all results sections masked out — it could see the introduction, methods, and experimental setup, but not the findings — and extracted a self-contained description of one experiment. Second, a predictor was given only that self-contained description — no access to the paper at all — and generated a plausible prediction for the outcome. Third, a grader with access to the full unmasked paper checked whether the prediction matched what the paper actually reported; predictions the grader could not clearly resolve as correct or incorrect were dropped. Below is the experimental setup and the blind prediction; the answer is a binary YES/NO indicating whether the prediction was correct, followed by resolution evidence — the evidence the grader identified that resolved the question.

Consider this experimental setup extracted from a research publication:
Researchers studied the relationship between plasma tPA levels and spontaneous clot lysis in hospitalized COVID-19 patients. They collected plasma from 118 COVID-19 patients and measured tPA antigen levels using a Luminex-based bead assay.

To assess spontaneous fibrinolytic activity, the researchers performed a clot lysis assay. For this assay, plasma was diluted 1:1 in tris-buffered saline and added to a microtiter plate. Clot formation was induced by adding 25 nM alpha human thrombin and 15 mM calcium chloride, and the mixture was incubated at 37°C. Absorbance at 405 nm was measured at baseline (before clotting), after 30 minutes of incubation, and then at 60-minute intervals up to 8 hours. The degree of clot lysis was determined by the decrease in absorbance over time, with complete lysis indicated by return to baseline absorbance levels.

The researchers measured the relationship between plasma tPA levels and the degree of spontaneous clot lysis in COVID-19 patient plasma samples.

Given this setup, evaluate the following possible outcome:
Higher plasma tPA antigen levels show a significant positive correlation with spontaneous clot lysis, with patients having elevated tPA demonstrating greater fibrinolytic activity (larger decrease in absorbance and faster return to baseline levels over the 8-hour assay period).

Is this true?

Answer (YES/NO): YES